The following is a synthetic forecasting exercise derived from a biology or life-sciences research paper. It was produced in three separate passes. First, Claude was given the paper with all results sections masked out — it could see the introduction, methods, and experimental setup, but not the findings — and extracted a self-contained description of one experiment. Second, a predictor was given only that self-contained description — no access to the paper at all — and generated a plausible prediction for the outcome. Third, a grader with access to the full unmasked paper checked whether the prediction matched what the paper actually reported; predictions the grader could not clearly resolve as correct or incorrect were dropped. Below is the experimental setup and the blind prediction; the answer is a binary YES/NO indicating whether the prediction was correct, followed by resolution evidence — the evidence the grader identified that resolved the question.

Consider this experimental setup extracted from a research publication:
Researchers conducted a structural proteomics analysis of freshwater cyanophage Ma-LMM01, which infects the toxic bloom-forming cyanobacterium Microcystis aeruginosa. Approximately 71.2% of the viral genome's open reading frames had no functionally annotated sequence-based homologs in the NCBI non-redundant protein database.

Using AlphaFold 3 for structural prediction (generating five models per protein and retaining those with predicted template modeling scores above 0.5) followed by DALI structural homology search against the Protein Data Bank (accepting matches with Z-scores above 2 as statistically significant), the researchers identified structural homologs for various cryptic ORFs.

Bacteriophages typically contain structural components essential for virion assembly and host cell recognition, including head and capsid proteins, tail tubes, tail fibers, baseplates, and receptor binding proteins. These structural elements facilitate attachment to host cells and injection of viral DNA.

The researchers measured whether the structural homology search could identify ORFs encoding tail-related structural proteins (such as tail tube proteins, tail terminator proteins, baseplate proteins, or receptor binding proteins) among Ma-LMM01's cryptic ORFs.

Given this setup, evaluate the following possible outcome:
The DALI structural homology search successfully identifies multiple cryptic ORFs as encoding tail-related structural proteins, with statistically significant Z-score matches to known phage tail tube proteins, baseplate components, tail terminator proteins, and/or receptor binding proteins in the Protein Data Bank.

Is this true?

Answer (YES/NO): YES